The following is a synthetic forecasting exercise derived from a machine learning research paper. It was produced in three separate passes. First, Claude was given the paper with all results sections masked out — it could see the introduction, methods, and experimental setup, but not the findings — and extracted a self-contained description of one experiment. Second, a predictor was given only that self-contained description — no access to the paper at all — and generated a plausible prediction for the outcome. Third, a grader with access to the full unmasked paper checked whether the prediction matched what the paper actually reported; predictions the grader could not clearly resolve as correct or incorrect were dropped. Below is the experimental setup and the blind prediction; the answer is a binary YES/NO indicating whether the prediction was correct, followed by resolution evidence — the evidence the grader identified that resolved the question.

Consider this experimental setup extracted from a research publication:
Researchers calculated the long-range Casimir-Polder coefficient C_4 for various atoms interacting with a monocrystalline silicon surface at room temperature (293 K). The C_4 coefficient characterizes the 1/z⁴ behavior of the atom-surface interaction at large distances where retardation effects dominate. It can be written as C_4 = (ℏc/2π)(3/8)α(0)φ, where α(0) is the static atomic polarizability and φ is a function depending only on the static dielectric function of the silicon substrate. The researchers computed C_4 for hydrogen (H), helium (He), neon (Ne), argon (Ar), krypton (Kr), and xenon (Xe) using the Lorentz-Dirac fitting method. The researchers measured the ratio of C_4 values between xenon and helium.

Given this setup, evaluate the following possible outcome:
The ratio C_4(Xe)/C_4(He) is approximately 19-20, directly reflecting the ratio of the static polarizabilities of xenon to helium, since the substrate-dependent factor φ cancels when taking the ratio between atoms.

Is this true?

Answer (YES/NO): YES